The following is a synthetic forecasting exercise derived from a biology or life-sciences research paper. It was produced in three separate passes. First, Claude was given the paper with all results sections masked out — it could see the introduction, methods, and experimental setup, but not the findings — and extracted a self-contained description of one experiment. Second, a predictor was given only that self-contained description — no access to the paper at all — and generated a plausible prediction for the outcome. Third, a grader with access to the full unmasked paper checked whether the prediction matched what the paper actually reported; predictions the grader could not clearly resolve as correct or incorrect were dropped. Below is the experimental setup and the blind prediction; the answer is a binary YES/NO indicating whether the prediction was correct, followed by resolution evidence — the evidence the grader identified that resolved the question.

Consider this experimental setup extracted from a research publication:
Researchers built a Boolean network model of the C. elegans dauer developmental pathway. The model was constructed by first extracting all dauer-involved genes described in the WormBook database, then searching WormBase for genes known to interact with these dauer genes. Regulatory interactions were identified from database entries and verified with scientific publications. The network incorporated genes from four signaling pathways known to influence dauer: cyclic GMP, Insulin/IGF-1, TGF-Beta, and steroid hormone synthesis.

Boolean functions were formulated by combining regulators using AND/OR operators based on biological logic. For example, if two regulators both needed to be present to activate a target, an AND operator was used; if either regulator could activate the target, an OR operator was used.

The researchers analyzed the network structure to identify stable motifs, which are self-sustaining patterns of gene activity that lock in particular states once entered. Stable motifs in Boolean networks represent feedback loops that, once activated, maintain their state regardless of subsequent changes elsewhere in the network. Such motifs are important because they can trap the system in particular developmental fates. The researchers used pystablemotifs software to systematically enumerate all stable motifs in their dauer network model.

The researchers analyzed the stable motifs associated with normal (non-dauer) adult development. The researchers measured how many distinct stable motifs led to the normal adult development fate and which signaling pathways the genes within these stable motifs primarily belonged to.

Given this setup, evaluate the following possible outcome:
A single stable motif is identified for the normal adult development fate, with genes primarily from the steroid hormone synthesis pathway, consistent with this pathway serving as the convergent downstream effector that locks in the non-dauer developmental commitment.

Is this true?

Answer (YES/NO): NO